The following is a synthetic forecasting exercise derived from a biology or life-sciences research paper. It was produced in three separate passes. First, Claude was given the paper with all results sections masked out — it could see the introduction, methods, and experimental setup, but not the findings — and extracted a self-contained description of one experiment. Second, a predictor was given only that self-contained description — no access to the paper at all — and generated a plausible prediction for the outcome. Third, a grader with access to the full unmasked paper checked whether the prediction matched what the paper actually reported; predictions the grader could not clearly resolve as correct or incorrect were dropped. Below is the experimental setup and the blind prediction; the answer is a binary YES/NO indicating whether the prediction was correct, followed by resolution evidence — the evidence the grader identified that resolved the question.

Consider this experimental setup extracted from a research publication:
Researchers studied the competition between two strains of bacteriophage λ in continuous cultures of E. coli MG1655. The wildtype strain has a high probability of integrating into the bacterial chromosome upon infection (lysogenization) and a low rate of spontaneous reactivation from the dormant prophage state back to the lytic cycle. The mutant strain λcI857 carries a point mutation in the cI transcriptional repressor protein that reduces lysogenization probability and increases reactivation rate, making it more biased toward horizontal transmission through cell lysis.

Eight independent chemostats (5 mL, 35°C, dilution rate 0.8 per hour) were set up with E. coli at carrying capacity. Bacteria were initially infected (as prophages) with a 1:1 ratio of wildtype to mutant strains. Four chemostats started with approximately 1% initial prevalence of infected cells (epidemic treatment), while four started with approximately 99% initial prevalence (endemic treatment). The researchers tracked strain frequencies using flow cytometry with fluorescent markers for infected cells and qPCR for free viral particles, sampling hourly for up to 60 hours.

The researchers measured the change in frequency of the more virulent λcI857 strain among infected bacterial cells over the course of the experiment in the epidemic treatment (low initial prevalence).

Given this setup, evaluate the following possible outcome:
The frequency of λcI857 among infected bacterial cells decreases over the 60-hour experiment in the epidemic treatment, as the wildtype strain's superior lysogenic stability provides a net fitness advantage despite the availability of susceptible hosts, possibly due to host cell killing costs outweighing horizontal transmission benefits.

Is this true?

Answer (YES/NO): NO